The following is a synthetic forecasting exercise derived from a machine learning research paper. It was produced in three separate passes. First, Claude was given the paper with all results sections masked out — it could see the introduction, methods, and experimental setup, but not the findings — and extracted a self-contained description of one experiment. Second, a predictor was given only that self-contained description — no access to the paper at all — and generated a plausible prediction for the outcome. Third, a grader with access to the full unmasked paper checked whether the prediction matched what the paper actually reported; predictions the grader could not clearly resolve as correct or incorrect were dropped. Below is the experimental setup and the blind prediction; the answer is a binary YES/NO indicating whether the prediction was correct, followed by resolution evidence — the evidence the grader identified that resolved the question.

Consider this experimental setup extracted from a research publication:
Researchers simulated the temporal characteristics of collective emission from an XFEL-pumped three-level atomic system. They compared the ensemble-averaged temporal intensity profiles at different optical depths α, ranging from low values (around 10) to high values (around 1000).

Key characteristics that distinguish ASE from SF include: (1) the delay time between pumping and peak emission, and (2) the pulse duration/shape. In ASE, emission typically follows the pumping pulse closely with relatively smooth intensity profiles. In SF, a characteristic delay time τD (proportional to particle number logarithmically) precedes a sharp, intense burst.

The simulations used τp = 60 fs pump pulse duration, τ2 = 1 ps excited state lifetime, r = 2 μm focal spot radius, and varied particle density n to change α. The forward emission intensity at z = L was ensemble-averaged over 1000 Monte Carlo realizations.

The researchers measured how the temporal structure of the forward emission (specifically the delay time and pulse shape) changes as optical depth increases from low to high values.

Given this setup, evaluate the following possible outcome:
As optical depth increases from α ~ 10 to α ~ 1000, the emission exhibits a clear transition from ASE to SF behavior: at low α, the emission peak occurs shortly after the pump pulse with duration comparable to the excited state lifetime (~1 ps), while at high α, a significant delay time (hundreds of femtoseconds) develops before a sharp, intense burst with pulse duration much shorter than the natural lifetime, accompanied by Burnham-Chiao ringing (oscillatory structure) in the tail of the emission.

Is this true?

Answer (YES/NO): NO